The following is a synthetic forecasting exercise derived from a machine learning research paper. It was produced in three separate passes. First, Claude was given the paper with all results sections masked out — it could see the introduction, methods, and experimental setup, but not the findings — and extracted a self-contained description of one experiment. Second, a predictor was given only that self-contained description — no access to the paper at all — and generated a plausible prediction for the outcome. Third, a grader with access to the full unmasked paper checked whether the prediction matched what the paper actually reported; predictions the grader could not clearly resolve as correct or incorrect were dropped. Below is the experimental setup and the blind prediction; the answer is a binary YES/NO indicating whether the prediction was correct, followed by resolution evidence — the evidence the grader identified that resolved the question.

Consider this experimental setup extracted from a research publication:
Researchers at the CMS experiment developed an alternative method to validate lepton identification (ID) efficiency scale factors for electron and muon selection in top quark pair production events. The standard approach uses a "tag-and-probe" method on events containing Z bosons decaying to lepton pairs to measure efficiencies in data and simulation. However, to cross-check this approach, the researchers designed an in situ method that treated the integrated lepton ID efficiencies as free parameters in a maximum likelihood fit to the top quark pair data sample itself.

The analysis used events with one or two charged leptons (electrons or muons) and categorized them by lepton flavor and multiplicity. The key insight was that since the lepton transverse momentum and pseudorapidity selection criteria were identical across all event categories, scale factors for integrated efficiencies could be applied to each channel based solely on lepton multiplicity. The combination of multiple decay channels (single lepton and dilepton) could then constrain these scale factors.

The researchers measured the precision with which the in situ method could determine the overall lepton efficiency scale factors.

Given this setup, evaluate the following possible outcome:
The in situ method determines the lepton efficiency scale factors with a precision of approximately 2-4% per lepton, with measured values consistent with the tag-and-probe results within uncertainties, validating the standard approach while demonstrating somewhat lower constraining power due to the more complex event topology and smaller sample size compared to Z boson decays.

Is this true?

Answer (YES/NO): YES